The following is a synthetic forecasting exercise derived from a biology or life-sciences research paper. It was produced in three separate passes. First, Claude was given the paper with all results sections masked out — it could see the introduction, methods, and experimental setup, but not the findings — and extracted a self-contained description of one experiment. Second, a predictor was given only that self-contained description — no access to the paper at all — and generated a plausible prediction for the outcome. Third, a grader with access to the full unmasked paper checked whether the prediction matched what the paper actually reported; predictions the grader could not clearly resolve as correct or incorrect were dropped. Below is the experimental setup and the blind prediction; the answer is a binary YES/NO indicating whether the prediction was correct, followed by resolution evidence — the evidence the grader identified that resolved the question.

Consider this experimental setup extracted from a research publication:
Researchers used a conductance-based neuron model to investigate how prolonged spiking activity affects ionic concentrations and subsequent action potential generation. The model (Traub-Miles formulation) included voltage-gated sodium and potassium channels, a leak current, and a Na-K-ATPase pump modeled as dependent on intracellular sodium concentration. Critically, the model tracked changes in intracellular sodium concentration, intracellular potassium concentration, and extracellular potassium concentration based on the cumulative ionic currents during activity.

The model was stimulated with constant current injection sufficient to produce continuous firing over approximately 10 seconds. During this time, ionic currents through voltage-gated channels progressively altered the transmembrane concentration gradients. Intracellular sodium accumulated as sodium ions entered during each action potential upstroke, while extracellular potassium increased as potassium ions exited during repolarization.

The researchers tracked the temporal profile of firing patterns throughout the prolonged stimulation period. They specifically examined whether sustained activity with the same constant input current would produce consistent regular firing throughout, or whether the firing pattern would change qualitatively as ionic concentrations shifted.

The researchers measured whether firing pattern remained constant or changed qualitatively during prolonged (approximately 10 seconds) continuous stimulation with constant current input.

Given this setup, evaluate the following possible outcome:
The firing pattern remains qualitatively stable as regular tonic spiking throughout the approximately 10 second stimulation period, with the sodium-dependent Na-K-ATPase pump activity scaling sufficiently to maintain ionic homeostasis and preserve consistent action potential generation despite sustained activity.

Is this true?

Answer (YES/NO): NO